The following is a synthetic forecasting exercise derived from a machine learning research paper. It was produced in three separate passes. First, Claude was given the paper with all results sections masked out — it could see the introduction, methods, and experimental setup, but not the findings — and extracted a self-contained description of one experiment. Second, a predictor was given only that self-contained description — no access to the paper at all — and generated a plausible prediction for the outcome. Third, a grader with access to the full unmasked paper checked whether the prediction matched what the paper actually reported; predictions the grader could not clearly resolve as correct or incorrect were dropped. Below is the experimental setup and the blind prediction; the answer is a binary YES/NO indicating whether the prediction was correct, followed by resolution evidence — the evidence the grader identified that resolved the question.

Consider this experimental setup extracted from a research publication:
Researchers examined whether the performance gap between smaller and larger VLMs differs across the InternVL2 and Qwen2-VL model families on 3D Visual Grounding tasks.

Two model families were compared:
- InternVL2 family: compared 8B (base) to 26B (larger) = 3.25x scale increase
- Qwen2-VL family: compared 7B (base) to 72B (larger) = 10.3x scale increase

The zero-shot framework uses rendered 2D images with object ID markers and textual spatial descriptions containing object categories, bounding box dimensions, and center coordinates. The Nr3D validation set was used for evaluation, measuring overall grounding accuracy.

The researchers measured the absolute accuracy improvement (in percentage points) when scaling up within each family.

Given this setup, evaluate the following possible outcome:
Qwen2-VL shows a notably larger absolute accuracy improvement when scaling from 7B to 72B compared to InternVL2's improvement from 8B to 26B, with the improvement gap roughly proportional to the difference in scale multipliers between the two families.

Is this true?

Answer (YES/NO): YES